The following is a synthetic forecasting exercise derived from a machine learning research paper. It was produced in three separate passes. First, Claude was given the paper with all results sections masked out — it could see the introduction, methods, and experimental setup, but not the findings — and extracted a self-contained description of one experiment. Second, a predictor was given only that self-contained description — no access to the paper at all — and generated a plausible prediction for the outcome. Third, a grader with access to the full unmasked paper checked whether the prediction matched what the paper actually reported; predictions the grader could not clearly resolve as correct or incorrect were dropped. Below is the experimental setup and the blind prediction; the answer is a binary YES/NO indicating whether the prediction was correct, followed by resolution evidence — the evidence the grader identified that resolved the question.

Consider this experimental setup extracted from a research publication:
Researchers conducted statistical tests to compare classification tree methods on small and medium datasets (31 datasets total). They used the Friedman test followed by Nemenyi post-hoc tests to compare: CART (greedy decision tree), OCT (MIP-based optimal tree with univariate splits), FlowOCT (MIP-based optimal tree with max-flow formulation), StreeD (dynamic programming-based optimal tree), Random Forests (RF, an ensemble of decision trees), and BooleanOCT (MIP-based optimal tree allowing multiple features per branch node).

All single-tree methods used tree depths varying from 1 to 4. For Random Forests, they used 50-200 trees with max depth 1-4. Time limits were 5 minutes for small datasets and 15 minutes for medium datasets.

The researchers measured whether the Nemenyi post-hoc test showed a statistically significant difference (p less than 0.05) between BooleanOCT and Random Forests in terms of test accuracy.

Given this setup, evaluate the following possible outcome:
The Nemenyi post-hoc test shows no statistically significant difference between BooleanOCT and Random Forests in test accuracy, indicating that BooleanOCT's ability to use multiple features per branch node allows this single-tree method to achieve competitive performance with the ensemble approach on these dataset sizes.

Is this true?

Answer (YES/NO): YES